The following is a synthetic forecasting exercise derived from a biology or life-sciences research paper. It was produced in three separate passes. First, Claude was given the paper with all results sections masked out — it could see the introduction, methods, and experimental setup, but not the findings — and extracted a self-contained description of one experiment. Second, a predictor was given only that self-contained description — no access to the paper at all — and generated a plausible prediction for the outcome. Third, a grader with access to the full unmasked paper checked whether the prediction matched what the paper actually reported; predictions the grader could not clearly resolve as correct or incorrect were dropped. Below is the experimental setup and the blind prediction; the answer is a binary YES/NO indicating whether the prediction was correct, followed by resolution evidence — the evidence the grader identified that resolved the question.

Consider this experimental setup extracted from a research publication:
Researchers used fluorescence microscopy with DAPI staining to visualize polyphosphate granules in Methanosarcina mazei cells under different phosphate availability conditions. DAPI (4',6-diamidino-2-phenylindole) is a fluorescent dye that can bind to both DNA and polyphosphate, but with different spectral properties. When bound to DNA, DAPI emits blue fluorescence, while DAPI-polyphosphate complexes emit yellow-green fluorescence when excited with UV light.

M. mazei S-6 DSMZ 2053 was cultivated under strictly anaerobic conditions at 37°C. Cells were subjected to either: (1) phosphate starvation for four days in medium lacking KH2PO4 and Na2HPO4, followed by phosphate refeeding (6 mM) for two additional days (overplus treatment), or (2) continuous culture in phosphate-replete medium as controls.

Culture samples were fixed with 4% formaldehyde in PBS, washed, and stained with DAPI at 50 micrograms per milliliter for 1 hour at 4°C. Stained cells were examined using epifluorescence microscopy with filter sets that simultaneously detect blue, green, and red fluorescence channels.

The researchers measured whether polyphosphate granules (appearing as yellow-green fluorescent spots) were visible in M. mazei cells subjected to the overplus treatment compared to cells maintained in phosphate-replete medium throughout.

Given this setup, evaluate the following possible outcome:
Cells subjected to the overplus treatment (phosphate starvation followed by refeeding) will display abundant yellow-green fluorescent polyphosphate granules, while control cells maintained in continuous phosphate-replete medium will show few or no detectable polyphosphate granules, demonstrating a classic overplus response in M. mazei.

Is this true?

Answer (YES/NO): YES